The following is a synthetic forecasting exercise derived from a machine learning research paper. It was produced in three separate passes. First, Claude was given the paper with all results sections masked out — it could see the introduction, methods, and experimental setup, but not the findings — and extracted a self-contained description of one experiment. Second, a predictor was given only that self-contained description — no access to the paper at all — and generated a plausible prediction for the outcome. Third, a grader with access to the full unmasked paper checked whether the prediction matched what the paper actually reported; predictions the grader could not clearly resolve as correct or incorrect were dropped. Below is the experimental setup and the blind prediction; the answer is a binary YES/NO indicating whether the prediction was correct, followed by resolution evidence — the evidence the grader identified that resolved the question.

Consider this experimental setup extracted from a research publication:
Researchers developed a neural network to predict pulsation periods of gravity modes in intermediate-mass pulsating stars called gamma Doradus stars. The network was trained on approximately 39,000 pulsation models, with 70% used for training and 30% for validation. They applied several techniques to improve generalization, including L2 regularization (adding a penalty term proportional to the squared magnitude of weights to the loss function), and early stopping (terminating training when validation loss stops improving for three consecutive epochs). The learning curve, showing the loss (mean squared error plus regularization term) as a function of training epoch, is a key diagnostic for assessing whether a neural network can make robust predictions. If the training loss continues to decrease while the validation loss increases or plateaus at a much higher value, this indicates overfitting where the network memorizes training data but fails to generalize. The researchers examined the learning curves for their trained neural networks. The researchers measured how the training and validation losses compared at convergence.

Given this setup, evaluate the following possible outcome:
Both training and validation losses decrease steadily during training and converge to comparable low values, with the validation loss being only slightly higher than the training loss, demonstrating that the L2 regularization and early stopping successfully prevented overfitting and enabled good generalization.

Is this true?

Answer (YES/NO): YES